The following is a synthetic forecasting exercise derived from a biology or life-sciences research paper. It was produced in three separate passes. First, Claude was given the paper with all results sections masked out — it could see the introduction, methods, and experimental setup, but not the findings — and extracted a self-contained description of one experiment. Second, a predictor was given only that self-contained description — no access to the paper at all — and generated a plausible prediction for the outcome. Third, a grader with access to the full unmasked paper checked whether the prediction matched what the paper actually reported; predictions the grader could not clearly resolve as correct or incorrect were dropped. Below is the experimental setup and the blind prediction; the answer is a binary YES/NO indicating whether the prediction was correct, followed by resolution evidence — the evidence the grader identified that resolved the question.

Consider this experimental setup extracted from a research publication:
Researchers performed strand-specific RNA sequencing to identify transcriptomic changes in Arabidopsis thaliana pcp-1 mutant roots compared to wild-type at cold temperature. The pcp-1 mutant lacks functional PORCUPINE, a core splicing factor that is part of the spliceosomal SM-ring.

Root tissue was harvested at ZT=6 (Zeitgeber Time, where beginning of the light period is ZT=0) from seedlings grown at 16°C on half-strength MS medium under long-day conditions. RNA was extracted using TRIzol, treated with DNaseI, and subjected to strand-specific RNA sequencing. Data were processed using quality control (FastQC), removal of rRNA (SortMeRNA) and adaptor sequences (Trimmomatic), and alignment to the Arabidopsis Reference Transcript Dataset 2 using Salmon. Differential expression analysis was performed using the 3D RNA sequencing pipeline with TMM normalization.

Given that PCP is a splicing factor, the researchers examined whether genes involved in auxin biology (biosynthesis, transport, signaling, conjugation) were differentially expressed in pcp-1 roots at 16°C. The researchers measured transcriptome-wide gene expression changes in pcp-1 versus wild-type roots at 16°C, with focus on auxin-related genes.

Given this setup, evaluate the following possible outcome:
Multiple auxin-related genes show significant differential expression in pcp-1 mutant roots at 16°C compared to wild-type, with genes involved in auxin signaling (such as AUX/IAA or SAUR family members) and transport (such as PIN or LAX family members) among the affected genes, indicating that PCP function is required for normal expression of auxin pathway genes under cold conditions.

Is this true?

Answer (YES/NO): NO